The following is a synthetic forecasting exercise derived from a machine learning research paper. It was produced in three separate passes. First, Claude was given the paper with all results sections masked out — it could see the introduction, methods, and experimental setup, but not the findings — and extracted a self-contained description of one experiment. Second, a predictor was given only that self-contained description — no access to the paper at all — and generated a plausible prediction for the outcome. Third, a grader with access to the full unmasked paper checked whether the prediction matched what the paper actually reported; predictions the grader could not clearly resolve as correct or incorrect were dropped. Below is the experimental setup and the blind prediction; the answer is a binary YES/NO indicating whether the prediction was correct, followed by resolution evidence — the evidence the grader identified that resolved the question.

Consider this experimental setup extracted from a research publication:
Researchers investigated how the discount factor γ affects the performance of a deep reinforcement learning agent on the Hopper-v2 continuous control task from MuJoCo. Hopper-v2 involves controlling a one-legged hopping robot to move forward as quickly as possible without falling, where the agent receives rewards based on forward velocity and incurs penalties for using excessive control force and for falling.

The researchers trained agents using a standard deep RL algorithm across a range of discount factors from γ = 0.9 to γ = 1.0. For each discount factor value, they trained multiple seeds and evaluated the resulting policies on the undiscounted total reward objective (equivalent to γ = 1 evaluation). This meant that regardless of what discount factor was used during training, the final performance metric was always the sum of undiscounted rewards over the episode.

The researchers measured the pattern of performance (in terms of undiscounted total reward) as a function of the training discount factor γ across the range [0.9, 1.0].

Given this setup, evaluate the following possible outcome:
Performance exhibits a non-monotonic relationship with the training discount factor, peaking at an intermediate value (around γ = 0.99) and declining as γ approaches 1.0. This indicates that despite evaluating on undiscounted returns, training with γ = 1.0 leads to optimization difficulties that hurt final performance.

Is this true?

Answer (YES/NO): YES